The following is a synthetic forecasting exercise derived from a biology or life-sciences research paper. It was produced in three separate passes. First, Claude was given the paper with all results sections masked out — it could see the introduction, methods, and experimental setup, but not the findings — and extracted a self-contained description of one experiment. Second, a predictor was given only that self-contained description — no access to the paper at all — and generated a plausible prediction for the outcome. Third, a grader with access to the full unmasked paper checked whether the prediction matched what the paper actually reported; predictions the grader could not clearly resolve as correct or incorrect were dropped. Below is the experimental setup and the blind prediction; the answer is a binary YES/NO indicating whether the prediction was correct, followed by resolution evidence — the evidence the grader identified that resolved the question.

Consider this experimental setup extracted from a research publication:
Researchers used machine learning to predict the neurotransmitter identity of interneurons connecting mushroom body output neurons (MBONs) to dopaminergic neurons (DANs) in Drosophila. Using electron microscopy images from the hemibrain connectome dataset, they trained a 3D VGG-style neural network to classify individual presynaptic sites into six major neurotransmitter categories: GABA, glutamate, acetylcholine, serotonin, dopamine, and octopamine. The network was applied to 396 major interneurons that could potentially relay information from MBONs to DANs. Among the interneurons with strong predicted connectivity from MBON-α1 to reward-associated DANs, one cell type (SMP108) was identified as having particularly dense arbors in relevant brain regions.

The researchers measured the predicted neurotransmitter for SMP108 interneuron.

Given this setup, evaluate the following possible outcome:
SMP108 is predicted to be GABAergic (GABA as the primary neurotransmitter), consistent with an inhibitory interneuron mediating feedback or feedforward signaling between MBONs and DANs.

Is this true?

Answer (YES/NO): NO